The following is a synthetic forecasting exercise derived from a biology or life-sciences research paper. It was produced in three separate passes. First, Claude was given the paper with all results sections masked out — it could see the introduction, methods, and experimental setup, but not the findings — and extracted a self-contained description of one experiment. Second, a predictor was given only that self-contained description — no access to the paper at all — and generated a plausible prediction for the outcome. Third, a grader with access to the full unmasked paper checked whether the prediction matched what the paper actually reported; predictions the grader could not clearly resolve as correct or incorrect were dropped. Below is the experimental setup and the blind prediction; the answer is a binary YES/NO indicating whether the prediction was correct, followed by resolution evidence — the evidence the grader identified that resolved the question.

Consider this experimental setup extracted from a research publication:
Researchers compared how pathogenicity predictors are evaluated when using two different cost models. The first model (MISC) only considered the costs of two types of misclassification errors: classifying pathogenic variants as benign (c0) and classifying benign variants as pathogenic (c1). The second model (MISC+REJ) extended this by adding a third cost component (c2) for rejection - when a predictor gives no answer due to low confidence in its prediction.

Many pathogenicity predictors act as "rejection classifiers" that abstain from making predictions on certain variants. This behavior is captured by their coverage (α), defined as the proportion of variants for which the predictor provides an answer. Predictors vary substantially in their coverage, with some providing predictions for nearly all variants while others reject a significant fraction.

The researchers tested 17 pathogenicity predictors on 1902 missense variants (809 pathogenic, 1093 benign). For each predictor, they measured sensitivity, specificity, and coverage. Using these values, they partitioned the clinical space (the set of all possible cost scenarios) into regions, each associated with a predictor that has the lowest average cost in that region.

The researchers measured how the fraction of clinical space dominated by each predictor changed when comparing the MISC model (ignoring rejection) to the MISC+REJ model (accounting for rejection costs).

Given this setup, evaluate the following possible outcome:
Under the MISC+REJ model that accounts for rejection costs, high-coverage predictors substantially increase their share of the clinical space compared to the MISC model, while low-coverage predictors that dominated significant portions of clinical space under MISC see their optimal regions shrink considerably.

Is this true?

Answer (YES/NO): YES